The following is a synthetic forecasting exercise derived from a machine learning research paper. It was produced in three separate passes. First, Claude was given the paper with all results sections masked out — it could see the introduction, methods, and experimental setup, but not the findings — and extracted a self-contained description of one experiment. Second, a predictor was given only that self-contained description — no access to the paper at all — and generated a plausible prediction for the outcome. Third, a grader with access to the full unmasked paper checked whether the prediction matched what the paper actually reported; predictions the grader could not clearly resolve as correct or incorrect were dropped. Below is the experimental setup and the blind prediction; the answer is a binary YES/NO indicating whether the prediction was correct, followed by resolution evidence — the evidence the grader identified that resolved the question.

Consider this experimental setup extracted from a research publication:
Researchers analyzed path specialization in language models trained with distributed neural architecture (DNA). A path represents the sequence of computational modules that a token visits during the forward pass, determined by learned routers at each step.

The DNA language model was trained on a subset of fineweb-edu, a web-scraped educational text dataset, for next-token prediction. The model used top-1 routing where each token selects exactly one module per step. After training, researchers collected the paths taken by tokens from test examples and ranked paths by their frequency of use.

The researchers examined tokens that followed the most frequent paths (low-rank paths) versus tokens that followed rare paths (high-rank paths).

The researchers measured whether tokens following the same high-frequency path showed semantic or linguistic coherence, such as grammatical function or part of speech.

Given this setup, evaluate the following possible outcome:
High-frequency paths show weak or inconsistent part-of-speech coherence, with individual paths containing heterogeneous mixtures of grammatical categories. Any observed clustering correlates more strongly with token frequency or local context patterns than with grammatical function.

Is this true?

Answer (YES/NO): NO